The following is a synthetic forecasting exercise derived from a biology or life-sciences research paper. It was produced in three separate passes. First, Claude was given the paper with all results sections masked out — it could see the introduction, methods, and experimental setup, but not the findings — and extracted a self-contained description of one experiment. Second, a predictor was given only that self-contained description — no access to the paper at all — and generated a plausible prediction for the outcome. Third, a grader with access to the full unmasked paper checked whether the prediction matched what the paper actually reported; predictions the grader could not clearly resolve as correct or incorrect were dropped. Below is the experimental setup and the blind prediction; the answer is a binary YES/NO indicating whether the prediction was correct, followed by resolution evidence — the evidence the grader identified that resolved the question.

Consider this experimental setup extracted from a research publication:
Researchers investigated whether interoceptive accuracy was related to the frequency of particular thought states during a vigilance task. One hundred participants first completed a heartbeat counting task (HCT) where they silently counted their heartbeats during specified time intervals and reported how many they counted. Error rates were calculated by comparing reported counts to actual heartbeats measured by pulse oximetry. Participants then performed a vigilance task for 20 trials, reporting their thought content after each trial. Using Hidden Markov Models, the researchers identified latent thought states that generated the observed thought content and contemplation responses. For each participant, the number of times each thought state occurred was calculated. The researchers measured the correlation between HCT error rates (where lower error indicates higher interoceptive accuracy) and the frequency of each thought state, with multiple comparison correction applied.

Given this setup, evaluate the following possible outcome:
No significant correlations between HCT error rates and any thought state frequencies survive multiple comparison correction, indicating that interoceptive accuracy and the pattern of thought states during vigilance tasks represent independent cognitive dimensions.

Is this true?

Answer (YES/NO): YES